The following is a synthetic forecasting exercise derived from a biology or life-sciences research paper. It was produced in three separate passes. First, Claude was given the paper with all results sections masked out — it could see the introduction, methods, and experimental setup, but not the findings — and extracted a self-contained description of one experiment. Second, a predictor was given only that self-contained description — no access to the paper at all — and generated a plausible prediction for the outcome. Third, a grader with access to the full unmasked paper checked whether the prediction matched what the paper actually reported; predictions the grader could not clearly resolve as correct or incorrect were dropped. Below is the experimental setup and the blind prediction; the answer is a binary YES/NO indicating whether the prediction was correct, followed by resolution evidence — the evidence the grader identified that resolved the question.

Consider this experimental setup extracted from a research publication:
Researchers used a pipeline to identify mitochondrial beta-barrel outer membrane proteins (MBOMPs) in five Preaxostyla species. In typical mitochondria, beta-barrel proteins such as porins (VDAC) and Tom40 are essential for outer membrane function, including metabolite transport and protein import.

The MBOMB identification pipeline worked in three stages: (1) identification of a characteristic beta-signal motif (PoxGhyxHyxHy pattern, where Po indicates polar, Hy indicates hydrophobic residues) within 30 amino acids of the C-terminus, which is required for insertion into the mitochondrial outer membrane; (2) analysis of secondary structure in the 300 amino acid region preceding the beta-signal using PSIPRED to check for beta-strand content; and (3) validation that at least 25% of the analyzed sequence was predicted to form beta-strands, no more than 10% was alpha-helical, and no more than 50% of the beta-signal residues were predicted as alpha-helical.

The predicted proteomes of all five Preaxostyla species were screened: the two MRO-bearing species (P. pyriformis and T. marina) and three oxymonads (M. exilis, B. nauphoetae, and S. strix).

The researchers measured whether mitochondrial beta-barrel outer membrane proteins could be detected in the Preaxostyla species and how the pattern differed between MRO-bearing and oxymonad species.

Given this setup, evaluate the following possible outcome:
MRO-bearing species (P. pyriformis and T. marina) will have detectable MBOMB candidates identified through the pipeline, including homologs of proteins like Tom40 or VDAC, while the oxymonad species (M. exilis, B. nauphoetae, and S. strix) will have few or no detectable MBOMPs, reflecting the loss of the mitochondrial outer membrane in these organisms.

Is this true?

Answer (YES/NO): YES